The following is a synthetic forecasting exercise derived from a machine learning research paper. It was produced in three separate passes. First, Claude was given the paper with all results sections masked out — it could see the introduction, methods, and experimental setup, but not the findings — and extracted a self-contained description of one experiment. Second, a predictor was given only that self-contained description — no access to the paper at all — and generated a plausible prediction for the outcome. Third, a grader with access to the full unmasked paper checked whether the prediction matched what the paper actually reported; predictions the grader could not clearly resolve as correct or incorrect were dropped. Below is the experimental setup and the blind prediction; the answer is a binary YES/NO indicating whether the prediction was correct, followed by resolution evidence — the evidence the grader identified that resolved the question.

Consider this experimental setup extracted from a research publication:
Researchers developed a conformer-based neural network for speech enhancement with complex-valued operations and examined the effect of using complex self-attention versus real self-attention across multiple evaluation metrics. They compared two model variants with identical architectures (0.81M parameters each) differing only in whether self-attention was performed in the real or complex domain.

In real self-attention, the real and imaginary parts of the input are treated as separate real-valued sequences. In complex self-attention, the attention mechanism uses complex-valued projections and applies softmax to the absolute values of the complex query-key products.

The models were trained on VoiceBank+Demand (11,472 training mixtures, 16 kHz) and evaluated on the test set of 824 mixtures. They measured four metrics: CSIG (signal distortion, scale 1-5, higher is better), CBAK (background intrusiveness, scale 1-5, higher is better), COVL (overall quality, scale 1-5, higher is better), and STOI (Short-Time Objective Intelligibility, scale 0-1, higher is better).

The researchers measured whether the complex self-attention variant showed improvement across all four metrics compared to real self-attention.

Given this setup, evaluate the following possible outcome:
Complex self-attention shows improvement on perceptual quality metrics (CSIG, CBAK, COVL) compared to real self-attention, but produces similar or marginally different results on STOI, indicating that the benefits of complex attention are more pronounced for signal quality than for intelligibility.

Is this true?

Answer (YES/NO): YES